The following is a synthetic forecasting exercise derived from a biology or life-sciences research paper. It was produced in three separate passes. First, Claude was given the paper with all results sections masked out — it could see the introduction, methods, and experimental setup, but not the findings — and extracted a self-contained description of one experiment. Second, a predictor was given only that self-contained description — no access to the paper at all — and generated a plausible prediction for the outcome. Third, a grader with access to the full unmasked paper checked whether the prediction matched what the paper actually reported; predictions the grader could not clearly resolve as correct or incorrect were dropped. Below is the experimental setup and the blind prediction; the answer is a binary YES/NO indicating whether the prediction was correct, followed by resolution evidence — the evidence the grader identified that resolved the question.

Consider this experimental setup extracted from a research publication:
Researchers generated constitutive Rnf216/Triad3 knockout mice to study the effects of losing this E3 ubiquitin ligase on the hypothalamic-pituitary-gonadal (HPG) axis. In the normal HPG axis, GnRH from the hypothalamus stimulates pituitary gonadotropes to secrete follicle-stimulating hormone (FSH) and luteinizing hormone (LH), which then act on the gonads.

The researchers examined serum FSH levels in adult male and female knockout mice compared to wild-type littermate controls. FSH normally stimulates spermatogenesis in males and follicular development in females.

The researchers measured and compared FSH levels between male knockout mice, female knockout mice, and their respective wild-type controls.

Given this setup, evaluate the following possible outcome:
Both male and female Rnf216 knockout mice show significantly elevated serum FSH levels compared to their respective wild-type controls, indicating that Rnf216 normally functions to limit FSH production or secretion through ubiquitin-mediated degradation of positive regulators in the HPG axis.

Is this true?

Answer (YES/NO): NO